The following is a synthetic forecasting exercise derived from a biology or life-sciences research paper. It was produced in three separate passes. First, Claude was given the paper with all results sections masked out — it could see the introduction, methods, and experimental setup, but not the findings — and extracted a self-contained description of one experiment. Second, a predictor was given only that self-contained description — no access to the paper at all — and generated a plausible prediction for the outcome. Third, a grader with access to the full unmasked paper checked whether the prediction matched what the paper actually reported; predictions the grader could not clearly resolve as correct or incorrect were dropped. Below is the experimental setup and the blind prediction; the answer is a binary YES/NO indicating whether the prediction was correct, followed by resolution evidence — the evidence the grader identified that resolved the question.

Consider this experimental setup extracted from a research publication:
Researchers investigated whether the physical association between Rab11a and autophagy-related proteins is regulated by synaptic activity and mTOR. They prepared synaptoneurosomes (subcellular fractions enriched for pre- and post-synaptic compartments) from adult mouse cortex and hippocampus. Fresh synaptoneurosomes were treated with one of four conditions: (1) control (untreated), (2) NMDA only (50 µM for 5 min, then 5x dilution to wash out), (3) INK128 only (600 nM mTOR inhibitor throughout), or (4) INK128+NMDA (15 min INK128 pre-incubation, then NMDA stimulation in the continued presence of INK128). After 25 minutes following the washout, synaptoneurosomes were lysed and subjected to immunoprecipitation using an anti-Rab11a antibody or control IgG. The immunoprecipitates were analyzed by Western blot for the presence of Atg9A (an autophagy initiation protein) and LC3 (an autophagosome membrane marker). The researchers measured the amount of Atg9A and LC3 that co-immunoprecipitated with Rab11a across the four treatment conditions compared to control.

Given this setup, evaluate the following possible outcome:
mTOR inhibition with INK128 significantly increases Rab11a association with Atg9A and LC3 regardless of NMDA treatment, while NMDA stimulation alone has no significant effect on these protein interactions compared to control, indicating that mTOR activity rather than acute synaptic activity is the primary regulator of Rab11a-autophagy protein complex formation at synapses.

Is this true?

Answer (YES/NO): NO